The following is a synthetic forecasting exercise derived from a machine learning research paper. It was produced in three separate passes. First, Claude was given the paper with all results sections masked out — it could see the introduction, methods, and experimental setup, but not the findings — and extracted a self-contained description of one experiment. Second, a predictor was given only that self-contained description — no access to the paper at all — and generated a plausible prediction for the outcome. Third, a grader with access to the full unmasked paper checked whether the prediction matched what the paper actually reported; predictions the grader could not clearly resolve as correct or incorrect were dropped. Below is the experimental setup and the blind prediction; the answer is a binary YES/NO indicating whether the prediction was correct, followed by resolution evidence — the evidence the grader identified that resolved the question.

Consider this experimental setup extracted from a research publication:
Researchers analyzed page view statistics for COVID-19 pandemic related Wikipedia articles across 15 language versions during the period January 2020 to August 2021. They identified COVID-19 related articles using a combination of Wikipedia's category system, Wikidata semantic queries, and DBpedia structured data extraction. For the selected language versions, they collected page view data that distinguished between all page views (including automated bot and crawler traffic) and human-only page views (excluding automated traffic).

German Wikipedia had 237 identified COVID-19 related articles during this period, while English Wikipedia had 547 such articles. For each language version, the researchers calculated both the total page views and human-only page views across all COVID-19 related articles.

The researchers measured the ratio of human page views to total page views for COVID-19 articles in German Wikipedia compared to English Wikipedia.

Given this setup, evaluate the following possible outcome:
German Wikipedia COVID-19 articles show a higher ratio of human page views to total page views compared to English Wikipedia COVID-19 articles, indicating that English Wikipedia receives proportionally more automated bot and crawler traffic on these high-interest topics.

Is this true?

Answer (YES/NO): NO